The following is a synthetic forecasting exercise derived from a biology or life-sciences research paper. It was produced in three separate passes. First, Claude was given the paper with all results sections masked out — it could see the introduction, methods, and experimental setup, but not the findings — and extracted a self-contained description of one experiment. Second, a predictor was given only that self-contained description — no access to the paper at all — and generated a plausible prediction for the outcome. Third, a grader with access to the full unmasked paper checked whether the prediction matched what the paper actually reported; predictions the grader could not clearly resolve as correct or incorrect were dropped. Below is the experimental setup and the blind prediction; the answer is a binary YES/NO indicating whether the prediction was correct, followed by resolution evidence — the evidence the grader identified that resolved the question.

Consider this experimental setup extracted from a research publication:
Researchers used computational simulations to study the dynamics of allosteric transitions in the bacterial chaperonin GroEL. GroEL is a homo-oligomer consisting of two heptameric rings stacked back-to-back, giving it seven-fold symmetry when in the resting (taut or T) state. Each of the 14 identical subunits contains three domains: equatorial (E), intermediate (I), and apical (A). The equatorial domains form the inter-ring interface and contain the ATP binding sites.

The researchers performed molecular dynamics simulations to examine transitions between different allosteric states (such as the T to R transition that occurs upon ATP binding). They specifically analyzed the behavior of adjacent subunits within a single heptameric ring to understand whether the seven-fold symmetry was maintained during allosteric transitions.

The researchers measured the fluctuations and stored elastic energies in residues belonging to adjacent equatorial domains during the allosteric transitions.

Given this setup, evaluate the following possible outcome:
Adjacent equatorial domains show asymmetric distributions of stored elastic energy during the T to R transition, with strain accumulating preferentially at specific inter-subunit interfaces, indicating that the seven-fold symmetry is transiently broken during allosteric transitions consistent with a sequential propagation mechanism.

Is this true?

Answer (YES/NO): YES